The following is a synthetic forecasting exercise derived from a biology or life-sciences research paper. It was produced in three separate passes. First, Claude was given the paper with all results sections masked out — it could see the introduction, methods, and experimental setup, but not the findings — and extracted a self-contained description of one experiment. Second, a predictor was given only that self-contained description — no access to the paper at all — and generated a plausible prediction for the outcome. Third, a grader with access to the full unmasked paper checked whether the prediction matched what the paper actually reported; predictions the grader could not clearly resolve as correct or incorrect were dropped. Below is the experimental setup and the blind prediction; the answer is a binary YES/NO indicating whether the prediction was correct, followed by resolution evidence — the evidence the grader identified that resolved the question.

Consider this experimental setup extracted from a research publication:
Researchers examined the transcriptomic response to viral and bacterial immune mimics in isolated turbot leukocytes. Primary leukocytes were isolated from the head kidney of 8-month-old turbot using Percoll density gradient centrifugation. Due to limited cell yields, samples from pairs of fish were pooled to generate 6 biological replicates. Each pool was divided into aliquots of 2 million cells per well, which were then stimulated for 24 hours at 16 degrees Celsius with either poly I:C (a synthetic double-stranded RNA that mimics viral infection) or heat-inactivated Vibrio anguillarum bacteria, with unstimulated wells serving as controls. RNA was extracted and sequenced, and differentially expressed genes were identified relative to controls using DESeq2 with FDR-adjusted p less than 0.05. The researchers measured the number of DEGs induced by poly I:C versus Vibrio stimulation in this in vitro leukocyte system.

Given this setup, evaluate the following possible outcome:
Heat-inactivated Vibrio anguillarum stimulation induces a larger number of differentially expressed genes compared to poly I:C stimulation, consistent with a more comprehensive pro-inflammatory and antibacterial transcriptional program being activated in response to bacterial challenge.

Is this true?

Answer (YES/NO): YES